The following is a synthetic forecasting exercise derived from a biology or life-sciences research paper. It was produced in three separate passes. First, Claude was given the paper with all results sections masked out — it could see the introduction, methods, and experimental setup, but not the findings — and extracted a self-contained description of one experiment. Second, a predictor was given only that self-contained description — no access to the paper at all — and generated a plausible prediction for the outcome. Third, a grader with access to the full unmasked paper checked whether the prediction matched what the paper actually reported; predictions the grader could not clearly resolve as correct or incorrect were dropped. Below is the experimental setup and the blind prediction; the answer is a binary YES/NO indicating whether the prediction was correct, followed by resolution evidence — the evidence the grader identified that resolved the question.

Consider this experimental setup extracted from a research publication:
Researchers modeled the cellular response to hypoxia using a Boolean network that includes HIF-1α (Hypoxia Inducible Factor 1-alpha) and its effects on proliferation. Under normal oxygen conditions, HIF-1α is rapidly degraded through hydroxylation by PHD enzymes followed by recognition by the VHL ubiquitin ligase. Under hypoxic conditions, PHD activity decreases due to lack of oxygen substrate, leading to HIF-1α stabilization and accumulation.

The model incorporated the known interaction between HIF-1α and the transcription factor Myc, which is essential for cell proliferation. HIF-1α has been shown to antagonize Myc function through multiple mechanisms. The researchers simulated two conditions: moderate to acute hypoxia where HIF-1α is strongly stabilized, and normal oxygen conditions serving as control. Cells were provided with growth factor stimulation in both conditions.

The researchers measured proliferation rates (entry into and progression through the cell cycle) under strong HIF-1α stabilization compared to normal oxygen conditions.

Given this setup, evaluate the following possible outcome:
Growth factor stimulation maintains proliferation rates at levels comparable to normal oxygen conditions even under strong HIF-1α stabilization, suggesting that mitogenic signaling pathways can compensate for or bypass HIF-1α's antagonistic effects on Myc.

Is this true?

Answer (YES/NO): NO